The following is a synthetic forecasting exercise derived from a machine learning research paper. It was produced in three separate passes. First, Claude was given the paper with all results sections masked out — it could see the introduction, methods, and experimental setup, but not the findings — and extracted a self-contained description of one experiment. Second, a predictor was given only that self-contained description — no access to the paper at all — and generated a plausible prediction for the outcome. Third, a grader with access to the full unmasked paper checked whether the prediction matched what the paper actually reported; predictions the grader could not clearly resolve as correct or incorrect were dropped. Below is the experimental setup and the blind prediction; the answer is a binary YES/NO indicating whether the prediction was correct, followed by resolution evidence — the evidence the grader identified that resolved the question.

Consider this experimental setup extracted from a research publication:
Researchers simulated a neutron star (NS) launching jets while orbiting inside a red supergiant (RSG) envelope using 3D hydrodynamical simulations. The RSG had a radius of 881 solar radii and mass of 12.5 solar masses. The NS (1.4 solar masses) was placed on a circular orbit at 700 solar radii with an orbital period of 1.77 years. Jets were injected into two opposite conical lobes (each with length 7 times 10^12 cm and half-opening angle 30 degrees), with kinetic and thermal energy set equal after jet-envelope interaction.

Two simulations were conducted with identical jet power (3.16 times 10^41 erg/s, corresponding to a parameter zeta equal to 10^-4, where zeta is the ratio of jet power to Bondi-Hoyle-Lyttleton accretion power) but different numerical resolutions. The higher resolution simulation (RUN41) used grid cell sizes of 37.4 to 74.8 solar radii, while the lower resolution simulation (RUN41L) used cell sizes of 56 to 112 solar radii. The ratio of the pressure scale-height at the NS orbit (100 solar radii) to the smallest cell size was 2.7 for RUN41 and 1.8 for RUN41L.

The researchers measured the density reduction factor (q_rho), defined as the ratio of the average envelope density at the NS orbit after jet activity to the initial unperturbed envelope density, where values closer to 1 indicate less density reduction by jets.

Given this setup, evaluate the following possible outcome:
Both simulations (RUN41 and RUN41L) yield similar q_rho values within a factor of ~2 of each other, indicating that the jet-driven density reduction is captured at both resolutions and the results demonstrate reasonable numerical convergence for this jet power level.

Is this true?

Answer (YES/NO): NO